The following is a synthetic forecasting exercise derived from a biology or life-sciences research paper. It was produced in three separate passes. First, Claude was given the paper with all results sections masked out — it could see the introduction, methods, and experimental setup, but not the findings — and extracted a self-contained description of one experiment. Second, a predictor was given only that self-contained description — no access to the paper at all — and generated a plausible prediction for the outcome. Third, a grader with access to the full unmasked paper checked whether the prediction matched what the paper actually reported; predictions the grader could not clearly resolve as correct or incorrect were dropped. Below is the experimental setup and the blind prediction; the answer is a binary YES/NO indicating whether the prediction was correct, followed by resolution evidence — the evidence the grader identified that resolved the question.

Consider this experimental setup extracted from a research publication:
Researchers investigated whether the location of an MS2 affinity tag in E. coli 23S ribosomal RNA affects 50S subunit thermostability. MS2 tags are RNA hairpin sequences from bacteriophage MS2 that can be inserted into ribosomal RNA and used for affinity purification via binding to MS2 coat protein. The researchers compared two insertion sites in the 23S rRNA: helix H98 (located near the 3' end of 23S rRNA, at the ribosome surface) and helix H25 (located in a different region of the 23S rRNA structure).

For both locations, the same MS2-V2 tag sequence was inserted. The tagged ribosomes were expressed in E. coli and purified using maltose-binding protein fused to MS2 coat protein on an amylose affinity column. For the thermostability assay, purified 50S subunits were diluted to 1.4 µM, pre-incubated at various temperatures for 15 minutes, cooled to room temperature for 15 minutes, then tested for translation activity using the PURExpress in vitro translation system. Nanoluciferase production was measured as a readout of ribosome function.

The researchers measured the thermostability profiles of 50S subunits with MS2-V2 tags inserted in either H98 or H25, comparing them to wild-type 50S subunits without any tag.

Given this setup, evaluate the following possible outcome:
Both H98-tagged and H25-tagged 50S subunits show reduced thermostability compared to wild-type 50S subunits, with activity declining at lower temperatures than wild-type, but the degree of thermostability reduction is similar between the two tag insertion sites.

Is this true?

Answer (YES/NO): NO